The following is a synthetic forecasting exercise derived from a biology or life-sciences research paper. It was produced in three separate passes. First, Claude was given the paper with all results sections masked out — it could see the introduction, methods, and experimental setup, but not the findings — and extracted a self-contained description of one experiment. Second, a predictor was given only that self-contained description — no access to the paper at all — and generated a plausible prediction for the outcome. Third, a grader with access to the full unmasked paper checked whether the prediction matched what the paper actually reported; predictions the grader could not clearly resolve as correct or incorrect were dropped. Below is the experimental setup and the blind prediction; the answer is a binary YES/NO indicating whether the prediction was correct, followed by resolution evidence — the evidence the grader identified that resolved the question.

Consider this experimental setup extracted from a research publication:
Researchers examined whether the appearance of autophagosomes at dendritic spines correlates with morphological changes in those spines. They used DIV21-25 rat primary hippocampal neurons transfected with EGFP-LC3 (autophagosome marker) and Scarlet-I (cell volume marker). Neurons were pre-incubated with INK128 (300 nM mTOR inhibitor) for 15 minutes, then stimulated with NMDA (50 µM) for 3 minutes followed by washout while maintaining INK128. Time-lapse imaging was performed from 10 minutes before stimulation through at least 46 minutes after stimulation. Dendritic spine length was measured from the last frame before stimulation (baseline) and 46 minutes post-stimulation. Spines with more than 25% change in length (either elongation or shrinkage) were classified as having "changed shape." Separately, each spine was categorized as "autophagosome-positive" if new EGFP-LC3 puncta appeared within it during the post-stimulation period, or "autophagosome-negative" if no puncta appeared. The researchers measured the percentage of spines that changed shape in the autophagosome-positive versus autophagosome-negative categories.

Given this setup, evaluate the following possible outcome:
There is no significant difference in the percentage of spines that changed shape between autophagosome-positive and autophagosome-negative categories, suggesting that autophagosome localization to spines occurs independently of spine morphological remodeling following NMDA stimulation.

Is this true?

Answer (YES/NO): NO